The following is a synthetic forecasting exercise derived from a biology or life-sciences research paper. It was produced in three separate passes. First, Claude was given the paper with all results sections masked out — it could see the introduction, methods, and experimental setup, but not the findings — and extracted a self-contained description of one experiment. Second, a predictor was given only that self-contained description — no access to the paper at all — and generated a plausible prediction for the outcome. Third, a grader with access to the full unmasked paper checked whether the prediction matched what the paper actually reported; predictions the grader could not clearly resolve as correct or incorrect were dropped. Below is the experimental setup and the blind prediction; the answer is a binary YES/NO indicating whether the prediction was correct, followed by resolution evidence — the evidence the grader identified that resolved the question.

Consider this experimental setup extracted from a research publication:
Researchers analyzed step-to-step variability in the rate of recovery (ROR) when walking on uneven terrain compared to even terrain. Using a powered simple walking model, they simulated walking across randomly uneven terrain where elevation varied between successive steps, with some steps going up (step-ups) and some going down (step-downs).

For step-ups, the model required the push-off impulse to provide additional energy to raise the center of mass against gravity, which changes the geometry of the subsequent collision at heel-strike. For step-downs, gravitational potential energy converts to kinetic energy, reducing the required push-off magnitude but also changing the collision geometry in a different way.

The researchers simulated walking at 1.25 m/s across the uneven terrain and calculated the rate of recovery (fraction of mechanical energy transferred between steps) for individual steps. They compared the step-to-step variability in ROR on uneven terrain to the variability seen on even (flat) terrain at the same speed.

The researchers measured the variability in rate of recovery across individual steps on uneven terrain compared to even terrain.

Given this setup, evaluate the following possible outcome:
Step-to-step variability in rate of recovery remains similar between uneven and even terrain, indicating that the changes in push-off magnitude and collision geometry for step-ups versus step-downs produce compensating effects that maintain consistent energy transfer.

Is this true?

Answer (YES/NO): NO